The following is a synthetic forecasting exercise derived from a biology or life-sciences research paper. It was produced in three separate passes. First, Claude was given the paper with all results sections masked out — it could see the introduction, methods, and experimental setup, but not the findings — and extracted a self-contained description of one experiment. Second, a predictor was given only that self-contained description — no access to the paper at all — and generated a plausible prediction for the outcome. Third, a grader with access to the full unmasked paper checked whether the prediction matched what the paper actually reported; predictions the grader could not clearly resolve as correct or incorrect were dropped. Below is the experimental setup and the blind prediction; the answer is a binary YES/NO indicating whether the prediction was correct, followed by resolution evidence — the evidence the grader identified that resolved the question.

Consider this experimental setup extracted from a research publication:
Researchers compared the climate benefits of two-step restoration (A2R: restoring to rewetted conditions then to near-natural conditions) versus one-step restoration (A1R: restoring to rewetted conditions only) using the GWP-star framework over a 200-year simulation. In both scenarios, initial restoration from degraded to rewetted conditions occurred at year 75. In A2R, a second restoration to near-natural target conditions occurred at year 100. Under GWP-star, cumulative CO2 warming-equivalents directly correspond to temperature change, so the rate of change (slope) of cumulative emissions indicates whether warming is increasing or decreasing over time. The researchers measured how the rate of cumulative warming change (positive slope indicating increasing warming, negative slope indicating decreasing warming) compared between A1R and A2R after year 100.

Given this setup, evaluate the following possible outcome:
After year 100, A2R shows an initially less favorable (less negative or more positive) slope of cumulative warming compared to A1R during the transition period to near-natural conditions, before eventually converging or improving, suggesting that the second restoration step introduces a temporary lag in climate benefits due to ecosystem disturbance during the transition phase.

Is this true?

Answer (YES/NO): NO